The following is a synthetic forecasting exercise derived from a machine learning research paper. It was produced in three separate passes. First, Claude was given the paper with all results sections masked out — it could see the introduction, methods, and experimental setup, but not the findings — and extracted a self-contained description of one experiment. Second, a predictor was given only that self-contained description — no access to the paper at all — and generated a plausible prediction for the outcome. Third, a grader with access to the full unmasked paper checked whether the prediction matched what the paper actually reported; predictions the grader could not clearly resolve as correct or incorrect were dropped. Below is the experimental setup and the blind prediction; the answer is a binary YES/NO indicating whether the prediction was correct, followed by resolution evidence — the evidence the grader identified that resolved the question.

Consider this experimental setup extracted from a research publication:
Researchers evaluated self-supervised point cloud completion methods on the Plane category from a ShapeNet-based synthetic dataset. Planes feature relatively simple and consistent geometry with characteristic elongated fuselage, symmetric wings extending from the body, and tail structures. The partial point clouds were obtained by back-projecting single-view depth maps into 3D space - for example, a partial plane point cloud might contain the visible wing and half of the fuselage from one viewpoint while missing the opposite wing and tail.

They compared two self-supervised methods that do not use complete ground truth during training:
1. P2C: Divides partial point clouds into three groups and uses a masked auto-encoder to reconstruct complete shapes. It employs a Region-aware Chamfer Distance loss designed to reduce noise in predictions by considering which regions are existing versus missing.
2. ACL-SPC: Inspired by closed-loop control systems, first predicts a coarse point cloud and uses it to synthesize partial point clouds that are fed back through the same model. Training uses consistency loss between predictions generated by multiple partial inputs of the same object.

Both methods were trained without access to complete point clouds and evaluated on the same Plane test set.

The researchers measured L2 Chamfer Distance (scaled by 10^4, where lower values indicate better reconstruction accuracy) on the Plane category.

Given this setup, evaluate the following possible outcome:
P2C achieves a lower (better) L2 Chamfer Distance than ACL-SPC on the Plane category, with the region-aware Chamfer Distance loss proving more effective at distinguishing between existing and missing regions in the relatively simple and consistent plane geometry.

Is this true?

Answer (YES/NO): YES